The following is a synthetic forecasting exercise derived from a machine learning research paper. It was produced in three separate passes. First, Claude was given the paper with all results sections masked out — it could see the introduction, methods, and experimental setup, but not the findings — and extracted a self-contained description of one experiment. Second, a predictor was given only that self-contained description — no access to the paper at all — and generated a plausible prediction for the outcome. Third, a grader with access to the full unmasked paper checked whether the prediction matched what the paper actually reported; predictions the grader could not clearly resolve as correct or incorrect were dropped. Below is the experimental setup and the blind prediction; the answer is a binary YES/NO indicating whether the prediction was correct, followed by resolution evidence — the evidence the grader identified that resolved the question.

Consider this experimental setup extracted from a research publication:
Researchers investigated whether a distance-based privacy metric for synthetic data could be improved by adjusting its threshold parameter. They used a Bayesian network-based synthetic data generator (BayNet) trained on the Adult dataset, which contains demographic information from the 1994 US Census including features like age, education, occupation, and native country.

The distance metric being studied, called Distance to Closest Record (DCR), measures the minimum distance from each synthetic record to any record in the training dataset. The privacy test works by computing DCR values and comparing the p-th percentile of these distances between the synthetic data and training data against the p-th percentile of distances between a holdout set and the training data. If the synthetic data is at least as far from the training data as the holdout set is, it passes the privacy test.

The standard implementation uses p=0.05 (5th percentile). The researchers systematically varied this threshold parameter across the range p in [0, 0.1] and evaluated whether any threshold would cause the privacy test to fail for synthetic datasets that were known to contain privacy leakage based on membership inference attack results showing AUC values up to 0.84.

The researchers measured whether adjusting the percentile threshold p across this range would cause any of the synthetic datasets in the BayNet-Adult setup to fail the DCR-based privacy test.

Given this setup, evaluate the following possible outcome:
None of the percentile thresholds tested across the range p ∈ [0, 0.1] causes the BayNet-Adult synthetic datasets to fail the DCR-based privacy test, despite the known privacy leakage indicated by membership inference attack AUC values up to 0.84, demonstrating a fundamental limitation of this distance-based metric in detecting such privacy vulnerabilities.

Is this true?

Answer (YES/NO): YES